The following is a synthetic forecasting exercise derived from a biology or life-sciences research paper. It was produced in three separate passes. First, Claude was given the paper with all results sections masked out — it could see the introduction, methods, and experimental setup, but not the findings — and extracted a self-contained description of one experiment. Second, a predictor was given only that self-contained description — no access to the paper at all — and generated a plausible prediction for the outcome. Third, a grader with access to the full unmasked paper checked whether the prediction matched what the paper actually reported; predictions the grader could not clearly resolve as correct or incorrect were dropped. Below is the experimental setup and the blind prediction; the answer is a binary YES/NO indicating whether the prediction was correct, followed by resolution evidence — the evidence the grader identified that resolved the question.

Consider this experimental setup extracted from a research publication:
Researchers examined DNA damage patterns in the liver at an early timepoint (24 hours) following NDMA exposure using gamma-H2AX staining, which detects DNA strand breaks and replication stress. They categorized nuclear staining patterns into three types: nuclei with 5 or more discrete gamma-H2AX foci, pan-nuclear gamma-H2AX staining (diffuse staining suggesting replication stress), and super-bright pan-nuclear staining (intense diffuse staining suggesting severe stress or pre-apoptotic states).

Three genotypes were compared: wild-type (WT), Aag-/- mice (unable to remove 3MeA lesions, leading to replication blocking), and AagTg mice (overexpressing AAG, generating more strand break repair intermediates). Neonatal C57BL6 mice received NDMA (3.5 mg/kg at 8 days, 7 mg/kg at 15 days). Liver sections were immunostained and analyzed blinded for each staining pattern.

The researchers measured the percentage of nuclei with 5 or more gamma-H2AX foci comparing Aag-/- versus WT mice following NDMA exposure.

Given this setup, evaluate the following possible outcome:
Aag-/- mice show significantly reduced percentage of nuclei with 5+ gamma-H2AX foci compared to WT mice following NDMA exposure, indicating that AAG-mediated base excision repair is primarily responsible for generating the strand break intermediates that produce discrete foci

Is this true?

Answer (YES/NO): NO